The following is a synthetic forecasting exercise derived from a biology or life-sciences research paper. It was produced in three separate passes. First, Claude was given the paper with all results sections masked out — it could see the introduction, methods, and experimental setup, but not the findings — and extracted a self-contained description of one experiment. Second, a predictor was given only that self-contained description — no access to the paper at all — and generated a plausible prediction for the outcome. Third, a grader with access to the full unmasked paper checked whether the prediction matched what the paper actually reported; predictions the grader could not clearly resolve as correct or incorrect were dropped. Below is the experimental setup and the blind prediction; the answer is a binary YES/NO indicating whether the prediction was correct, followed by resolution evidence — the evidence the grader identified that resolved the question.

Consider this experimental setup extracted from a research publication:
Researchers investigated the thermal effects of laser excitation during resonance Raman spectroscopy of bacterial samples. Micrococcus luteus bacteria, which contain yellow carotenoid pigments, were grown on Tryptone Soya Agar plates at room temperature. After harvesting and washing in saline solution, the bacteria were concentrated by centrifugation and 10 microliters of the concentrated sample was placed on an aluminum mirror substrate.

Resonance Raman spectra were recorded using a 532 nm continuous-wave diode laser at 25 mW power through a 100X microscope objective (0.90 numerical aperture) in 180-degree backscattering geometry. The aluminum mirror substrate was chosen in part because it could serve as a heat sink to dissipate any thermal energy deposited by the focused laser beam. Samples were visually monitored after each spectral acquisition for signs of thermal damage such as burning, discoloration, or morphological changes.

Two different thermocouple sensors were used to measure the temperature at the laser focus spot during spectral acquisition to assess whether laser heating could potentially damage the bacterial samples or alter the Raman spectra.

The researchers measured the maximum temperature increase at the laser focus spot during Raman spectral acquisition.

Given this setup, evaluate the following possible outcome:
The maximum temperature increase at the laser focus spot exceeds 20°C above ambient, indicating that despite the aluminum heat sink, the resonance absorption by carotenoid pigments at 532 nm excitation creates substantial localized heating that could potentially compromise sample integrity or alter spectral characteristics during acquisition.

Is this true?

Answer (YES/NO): NO